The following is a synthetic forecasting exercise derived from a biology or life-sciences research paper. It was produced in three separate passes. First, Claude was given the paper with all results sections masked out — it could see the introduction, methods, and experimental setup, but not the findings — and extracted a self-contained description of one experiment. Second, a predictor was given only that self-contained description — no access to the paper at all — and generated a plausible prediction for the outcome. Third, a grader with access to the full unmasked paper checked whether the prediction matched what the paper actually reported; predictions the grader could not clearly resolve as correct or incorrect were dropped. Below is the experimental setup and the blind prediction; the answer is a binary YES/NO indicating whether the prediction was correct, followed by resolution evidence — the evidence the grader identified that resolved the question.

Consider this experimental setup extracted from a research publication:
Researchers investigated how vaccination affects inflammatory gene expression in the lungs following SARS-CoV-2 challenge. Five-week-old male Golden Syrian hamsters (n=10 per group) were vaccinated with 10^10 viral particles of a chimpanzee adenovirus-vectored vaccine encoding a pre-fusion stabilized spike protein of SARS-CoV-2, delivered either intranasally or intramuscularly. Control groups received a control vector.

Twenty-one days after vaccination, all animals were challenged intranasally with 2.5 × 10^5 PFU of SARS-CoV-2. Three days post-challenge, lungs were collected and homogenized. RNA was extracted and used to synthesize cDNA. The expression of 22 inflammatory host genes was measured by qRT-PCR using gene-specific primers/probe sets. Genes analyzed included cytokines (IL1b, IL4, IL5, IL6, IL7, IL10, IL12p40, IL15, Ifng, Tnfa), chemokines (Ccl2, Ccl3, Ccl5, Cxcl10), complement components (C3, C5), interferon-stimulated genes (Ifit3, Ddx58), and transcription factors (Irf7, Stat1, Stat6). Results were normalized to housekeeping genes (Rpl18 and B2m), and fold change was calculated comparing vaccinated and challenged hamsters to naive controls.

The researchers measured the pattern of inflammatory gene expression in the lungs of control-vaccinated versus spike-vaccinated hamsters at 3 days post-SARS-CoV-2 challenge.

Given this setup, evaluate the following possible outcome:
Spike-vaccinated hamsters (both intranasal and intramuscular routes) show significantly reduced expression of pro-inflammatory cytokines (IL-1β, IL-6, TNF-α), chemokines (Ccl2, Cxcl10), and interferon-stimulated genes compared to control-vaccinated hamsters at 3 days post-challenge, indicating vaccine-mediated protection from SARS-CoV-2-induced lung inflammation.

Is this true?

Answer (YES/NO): NO